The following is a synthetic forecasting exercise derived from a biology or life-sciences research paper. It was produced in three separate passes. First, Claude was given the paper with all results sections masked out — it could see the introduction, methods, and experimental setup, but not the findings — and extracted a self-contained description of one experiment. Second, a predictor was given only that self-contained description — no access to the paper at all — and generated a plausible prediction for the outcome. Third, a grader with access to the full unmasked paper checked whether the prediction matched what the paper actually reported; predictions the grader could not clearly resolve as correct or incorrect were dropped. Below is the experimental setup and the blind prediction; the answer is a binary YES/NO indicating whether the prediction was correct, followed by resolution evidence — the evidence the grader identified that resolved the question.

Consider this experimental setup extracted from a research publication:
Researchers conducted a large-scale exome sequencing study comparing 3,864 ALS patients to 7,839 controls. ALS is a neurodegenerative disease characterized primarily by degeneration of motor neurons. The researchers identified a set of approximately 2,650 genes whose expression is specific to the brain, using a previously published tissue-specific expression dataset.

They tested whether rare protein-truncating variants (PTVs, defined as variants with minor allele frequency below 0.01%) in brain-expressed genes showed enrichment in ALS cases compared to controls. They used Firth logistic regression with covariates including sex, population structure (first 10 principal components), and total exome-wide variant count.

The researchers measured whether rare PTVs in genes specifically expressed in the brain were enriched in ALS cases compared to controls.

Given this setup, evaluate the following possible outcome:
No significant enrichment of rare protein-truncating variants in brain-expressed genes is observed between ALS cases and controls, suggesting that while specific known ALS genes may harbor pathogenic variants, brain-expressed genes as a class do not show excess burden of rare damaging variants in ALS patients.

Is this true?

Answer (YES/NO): YES